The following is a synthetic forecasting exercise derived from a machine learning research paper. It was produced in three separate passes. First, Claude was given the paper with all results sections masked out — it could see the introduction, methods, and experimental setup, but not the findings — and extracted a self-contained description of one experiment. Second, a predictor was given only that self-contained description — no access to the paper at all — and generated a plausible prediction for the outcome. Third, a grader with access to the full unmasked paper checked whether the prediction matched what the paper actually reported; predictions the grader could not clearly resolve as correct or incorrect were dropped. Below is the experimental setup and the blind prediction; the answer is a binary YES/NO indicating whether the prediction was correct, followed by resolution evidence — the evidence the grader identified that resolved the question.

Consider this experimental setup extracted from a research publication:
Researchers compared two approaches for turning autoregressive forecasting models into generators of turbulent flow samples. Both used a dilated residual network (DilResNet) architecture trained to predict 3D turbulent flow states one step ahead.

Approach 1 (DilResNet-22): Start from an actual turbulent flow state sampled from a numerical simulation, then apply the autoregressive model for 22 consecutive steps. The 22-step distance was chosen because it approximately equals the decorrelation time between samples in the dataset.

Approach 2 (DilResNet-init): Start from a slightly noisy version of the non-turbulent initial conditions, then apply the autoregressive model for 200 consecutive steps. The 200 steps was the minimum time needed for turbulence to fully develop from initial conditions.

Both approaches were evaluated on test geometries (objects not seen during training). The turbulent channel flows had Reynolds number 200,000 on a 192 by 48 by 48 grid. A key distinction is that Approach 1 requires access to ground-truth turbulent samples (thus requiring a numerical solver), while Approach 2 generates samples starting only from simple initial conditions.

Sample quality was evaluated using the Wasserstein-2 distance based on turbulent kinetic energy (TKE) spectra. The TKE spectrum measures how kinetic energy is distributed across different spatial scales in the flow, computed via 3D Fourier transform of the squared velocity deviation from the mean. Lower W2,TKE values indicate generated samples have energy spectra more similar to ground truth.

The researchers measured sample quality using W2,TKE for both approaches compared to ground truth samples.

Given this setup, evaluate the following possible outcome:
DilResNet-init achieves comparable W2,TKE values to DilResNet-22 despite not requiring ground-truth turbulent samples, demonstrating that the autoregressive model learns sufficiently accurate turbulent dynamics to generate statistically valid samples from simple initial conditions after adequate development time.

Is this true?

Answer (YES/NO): NO